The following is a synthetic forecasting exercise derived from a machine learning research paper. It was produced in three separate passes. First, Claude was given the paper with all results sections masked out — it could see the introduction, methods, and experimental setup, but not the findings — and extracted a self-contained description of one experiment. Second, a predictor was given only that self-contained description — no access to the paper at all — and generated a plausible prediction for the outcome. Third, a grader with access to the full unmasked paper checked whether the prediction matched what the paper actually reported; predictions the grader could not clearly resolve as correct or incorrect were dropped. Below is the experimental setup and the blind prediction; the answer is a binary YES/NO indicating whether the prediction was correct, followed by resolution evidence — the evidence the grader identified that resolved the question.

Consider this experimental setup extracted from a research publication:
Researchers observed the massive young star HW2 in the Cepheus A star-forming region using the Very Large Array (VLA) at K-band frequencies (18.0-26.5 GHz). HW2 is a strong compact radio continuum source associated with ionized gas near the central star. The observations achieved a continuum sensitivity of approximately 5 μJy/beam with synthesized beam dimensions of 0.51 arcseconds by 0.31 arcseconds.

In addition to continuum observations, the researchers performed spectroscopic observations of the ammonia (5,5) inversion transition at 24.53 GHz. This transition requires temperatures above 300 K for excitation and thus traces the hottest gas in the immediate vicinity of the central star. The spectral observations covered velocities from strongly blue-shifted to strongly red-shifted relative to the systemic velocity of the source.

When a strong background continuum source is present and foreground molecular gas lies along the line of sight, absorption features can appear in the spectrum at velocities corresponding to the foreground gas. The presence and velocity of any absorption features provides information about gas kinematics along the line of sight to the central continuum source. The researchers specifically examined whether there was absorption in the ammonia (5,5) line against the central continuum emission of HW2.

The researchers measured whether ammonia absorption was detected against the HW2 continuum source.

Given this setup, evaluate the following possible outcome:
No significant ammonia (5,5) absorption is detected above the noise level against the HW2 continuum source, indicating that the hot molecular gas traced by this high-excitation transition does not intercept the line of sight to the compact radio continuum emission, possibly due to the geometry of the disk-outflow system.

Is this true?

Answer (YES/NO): NO